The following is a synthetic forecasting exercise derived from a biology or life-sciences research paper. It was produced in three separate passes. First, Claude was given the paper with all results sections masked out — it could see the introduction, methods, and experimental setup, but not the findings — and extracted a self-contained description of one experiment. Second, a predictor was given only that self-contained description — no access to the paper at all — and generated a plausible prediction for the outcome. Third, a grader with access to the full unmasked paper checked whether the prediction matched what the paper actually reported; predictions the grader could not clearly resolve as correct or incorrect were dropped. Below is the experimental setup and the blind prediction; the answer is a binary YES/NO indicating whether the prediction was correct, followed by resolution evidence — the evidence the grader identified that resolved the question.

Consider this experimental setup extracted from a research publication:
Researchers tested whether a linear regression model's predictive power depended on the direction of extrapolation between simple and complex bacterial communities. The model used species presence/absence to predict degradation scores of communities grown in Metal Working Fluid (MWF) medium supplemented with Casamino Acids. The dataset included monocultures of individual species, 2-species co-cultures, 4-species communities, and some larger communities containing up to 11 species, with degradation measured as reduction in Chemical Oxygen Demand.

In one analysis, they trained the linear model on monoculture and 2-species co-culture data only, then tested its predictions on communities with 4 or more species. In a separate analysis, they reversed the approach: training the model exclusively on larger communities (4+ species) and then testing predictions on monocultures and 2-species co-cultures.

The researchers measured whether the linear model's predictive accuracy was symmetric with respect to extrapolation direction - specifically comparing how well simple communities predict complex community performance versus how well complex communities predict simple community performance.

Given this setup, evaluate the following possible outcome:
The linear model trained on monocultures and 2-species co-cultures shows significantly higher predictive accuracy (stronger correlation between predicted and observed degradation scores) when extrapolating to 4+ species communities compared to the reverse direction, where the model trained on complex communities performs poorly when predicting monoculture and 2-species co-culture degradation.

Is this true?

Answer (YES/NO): NO